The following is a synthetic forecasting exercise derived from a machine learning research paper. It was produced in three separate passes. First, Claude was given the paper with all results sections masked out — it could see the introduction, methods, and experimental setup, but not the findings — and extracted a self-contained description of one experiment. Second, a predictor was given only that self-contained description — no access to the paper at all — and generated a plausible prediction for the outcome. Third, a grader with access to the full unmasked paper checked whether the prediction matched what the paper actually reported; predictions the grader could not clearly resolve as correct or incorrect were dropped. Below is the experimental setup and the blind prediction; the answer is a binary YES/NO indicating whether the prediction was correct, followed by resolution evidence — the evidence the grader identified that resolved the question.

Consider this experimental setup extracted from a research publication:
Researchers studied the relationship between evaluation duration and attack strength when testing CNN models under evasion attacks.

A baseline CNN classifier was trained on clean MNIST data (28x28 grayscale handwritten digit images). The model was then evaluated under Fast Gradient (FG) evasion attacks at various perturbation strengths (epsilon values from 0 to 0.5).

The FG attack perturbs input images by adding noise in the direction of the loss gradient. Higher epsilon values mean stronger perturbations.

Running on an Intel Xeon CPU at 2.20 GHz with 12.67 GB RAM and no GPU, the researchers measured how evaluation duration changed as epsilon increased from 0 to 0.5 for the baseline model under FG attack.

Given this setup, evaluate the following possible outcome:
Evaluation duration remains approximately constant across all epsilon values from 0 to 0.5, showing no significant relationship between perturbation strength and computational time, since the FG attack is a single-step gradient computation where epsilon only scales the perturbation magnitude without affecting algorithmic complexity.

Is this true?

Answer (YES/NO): NO